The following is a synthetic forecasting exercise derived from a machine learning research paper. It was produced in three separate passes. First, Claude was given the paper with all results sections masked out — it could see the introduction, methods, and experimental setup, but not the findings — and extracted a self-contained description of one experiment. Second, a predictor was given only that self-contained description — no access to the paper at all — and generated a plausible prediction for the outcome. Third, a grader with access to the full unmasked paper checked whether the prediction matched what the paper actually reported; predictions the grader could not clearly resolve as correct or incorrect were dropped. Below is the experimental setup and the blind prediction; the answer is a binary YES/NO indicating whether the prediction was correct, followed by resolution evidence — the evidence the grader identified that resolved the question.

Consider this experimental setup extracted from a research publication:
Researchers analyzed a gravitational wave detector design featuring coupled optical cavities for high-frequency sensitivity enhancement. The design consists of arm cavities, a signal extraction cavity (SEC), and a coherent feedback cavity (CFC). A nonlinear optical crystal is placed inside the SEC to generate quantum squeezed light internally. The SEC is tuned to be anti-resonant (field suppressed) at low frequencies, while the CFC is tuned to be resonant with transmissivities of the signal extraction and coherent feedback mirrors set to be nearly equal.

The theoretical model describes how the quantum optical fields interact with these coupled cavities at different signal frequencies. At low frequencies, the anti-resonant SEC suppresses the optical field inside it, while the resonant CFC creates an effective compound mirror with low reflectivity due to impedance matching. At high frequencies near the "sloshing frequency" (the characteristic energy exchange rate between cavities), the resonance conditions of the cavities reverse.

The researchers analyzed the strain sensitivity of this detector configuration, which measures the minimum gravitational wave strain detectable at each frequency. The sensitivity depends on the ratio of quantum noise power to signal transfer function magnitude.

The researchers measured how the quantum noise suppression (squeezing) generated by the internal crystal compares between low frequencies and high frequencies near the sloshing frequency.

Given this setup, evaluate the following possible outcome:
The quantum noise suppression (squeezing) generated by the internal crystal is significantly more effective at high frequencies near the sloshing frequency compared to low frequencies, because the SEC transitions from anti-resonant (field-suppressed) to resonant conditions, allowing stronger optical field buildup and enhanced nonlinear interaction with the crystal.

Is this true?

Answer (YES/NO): YES